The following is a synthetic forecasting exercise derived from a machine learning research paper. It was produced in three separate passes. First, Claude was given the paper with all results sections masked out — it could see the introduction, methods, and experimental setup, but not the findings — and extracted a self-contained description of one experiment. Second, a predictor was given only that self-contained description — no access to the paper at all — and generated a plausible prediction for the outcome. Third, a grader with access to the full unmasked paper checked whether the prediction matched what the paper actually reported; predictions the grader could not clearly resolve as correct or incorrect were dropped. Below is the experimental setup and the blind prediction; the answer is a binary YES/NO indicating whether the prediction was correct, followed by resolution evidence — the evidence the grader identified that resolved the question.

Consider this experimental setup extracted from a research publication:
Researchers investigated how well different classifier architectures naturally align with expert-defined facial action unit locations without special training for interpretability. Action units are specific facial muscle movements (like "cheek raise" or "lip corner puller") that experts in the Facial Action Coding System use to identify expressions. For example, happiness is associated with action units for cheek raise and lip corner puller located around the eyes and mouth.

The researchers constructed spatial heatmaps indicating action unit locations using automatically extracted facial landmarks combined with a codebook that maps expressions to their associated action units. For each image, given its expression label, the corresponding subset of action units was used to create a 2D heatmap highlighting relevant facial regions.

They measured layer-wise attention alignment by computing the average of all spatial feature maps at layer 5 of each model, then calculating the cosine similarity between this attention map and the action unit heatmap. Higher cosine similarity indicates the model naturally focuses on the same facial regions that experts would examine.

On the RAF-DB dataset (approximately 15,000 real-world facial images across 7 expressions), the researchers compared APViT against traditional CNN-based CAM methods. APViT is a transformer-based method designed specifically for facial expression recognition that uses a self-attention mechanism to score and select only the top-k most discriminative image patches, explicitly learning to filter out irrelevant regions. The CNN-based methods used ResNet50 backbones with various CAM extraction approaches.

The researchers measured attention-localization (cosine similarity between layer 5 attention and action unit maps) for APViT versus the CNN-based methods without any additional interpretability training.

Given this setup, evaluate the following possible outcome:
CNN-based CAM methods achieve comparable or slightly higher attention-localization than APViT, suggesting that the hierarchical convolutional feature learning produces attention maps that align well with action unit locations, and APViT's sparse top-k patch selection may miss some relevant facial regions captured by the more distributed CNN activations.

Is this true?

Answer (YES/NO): NO